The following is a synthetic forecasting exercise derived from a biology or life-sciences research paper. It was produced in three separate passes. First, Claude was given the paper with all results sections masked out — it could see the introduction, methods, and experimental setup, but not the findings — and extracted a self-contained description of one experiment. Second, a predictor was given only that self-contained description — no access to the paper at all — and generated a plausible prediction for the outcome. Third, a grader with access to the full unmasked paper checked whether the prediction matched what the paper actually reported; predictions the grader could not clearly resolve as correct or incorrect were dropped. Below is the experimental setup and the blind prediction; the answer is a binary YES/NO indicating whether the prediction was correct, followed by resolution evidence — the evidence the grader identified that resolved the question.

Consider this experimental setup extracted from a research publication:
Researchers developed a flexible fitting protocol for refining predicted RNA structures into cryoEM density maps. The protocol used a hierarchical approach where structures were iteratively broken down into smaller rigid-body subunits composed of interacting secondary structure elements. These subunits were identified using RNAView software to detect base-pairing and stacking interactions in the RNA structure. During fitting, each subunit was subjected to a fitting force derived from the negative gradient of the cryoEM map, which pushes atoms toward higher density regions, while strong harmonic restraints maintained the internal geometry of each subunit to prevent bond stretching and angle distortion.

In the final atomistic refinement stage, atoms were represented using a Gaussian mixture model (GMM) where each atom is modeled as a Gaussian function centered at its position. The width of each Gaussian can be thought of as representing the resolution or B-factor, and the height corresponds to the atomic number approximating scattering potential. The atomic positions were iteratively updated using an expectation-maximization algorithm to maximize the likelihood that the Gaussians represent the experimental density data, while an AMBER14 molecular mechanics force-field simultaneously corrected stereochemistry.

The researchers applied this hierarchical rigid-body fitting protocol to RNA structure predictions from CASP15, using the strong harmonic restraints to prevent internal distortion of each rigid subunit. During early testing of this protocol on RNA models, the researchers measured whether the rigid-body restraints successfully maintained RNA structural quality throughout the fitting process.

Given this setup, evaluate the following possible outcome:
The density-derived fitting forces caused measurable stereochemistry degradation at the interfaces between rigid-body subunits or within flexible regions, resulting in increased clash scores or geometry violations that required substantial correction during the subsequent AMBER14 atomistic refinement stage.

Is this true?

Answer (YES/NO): NO